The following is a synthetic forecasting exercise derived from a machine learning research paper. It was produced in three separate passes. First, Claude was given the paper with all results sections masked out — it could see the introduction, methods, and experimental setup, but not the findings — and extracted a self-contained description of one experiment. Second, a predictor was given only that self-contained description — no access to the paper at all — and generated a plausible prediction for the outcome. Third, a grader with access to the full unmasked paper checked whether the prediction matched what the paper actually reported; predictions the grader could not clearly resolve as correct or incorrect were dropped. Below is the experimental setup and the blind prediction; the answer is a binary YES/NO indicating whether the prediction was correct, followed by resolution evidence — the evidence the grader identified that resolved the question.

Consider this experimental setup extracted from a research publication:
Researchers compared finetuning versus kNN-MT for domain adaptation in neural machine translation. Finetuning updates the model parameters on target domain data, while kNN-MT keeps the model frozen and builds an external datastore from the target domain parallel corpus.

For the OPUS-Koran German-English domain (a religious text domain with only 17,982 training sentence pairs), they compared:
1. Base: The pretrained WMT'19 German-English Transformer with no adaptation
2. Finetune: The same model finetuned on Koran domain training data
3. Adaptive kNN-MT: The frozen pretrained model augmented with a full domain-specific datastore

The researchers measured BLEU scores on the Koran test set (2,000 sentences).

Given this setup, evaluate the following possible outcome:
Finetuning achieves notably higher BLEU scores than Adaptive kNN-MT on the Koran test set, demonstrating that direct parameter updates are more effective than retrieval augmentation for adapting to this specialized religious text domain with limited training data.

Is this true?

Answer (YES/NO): YES